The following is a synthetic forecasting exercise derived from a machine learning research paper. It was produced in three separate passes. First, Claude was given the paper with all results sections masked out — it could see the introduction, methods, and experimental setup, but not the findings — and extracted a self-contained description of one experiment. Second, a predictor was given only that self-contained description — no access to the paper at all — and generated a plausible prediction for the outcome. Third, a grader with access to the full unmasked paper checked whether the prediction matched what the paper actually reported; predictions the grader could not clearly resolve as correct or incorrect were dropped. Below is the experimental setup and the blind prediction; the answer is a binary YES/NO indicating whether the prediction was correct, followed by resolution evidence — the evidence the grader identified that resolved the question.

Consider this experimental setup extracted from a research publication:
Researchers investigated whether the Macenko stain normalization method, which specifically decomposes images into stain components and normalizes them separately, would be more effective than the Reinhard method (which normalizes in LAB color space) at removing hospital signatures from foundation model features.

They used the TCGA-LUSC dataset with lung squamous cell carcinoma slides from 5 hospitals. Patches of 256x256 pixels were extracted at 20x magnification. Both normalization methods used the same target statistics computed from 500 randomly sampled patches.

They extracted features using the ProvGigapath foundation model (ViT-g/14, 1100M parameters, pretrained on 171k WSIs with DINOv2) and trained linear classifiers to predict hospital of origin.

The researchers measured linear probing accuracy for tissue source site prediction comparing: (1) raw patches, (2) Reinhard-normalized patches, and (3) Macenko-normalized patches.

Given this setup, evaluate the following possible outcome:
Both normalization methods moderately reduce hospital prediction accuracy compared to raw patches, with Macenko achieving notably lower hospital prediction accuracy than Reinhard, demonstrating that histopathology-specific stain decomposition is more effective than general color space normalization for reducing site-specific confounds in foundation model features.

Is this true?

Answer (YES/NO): NO